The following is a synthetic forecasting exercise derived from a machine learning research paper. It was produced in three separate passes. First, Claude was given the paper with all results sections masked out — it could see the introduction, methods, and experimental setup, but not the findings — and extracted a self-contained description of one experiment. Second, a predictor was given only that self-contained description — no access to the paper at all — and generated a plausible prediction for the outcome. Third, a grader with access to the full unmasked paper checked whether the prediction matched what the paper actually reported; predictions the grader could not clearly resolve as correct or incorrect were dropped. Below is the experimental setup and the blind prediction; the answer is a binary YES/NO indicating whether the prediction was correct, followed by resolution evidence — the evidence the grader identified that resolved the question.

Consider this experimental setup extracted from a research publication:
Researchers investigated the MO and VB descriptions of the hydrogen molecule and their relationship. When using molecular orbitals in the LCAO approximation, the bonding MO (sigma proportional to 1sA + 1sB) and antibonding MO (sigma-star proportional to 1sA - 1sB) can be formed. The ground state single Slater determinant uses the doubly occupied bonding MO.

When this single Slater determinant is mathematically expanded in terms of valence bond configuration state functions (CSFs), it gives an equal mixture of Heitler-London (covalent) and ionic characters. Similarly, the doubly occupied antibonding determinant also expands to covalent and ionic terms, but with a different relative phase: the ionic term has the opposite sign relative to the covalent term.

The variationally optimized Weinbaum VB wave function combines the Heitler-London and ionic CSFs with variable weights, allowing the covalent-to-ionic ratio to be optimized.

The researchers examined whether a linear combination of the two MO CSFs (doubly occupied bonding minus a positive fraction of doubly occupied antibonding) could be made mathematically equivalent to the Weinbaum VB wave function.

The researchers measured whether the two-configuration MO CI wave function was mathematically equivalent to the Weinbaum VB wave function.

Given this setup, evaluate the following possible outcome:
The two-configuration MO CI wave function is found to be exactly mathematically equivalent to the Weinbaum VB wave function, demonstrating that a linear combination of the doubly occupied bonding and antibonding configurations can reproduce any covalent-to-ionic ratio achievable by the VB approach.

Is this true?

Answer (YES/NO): YES